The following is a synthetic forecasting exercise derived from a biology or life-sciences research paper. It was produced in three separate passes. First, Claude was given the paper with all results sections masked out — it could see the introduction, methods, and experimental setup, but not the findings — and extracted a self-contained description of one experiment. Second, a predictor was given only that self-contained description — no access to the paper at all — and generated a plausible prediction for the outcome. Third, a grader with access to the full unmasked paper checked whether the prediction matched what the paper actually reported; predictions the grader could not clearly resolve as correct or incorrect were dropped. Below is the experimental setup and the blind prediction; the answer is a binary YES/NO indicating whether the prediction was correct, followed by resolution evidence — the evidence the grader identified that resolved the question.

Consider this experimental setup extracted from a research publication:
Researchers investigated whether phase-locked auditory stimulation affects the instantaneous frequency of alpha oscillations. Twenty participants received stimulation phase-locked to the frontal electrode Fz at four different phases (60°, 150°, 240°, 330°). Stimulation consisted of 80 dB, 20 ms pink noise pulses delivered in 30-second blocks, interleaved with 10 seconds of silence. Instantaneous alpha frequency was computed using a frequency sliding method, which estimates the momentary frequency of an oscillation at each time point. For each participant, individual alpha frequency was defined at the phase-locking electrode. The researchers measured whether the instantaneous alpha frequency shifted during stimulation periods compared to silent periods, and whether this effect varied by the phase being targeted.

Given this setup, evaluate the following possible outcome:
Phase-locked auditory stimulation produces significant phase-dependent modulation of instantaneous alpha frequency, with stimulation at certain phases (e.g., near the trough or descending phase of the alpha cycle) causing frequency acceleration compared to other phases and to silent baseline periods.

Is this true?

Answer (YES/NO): NO